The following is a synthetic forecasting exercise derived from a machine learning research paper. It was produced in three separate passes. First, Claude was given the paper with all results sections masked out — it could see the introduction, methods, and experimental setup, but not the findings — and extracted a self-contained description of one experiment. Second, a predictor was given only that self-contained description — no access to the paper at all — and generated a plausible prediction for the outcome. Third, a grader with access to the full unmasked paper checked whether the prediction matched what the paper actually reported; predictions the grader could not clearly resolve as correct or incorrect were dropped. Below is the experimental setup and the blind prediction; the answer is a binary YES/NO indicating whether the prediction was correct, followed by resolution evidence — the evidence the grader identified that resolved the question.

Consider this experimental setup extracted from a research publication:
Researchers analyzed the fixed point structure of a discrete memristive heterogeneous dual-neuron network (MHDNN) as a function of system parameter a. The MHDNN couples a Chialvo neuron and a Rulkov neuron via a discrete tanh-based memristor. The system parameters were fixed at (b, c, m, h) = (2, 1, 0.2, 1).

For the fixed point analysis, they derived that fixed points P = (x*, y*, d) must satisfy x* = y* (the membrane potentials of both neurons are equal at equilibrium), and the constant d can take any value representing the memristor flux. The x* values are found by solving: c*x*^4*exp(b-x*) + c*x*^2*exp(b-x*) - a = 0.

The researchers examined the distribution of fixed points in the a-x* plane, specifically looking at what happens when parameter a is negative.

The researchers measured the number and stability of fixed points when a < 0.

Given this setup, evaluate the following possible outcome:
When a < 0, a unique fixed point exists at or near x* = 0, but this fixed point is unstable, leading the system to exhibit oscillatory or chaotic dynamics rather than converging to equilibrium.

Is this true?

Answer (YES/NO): NO